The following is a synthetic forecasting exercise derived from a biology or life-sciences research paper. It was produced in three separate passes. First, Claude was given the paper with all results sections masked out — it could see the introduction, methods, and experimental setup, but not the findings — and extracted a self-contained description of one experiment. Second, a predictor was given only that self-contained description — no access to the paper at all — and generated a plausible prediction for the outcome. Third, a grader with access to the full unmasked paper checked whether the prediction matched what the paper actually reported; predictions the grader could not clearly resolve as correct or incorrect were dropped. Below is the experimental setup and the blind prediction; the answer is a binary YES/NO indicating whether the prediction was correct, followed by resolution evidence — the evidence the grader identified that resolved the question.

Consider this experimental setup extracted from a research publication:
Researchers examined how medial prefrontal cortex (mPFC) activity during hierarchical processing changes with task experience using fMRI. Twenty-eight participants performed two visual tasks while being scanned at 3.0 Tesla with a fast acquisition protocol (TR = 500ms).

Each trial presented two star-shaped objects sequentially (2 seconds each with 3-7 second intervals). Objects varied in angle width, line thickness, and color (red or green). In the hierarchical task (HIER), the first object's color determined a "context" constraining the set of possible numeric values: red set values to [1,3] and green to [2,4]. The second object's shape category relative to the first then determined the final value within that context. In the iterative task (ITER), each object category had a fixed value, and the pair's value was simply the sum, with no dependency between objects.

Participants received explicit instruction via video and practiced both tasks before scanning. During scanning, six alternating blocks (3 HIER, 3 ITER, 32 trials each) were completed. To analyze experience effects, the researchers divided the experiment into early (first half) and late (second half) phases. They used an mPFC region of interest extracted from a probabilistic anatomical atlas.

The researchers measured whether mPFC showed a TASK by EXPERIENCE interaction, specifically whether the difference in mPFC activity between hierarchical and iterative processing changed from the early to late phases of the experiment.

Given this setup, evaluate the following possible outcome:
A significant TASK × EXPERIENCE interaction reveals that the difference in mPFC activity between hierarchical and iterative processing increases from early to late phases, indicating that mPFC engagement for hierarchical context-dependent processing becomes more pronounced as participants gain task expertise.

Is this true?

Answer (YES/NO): NO